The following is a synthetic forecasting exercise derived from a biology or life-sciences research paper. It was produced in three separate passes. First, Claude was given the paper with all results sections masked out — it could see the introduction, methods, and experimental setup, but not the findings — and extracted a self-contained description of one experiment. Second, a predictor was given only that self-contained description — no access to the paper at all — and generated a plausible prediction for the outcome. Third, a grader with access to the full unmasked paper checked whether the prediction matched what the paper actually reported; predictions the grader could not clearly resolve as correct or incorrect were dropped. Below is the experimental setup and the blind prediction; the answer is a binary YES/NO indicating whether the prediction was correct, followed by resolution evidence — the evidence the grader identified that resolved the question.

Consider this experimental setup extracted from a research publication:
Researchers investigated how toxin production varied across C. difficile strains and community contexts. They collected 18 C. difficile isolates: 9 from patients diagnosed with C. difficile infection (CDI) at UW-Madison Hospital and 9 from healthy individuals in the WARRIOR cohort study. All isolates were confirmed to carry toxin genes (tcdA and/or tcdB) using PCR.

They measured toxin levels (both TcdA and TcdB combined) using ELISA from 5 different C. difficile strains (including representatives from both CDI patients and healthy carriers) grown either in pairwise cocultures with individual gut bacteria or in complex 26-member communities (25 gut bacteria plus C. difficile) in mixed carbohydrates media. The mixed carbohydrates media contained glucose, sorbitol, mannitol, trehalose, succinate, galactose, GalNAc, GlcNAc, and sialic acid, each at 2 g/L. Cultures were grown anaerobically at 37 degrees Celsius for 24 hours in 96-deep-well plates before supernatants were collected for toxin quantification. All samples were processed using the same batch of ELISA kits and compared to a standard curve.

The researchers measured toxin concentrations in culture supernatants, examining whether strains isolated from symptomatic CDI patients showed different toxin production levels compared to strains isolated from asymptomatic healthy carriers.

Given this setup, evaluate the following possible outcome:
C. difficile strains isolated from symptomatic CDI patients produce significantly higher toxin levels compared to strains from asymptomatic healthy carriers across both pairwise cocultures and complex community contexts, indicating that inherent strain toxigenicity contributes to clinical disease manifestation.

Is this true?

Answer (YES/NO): NO